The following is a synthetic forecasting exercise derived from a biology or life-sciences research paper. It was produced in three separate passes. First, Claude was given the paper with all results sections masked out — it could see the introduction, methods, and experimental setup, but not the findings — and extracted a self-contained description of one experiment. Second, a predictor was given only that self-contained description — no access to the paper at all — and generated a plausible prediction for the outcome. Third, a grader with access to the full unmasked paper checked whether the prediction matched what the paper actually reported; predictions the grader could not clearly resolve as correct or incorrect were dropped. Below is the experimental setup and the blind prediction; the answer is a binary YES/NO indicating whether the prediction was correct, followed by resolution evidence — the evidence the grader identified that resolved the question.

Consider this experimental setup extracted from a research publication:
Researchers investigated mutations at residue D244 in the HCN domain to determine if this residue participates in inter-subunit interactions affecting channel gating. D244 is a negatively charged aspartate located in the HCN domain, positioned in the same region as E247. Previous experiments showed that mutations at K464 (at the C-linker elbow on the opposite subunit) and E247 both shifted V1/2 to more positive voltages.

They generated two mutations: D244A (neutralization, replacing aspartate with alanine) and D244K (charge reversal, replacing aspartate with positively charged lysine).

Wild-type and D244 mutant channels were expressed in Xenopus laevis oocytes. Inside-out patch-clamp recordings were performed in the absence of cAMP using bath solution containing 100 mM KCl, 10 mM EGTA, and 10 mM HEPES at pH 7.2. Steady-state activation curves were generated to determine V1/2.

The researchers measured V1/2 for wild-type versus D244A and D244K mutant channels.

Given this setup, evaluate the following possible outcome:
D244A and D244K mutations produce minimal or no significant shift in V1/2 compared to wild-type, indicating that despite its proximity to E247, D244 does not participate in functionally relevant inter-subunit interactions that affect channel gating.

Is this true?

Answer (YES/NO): NO